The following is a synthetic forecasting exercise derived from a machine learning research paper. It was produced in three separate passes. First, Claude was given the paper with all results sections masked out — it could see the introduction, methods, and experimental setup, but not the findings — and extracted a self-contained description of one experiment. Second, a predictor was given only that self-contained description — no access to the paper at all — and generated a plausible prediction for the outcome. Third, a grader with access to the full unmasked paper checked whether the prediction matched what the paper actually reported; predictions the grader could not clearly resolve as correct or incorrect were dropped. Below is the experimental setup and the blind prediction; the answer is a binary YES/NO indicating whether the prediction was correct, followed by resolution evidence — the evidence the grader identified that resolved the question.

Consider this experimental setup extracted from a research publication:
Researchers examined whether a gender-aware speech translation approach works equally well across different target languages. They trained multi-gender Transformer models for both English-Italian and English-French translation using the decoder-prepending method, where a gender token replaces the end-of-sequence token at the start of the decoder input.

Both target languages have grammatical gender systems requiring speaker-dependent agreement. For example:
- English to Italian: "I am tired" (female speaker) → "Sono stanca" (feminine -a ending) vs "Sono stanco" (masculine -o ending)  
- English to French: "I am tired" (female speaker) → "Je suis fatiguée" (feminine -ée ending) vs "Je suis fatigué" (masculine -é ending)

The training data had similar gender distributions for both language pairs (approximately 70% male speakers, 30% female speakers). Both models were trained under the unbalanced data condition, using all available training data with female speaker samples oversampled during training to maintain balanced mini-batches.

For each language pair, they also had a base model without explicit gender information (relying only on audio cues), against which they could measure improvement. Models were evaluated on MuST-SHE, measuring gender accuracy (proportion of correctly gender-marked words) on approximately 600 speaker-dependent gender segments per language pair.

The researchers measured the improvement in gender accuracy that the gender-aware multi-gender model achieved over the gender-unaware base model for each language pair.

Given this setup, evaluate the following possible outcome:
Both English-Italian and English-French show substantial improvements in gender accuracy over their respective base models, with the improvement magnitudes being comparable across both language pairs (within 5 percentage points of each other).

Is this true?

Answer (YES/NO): YES